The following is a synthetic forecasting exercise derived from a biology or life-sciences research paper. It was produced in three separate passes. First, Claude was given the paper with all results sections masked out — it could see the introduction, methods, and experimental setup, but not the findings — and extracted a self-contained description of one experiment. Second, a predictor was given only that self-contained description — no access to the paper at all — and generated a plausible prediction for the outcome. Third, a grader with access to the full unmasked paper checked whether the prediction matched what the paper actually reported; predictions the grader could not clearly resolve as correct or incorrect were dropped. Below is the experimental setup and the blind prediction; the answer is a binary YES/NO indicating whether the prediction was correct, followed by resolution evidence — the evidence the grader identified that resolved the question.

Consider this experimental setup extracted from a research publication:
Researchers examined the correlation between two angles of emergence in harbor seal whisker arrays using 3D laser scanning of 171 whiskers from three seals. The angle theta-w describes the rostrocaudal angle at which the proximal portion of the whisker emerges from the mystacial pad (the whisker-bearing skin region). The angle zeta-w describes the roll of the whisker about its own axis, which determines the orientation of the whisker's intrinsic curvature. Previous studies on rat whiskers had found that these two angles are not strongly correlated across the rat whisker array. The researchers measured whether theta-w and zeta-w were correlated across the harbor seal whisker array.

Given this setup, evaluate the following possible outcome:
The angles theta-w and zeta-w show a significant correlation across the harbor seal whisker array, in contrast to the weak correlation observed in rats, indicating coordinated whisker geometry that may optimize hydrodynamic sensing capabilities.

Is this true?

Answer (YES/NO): YES